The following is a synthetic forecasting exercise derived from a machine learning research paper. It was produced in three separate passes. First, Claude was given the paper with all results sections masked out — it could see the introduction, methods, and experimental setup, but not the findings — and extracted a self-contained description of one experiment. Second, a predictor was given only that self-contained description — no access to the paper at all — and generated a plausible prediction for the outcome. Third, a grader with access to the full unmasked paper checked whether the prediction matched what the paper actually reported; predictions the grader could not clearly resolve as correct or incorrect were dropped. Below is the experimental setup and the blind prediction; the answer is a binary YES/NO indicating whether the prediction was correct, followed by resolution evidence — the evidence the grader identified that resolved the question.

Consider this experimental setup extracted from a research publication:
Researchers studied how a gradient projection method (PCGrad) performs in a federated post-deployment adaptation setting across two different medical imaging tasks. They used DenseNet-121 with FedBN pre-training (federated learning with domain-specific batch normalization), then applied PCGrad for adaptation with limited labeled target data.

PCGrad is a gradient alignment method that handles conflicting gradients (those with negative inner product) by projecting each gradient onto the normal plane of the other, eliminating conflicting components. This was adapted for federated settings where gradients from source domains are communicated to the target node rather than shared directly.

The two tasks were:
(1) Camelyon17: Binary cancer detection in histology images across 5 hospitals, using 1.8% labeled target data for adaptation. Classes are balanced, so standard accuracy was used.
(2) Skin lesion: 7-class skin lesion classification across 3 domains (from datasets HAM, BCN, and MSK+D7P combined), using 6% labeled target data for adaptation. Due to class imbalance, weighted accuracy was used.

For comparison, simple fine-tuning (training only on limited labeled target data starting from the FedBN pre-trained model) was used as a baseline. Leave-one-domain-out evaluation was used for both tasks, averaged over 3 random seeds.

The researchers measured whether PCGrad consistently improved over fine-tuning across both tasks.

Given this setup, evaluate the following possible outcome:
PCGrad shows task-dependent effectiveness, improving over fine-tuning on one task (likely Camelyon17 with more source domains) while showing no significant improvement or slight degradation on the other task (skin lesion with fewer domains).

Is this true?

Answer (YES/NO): YES